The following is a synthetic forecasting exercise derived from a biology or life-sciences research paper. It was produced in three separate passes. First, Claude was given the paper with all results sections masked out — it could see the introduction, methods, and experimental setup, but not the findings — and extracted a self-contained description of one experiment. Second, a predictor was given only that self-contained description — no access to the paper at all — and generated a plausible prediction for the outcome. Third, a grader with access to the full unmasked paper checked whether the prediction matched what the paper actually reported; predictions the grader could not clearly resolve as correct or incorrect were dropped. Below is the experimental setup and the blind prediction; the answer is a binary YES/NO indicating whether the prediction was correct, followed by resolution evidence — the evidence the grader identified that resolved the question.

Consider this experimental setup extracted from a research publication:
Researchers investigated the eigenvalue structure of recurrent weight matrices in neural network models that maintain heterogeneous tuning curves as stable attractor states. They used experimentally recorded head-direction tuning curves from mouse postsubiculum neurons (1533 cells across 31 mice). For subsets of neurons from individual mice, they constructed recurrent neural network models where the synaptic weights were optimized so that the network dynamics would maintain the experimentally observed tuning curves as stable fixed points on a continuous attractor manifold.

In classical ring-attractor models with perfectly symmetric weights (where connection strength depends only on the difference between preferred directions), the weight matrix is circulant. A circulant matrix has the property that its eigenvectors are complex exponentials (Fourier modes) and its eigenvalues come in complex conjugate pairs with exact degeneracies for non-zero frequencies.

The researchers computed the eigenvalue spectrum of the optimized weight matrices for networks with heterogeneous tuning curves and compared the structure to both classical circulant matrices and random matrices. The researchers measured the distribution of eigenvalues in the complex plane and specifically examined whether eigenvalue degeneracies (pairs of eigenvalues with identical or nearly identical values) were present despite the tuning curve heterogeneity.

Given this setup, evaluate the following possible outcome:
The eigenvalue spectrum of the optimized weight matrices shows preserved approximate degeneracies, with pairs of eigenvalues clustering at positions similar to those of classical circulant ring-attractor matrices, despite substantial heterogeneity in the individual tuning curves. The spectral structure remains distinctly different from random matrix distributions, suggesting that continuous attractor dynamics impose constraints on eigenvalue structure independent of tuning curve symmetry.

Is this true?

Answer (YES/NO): YES